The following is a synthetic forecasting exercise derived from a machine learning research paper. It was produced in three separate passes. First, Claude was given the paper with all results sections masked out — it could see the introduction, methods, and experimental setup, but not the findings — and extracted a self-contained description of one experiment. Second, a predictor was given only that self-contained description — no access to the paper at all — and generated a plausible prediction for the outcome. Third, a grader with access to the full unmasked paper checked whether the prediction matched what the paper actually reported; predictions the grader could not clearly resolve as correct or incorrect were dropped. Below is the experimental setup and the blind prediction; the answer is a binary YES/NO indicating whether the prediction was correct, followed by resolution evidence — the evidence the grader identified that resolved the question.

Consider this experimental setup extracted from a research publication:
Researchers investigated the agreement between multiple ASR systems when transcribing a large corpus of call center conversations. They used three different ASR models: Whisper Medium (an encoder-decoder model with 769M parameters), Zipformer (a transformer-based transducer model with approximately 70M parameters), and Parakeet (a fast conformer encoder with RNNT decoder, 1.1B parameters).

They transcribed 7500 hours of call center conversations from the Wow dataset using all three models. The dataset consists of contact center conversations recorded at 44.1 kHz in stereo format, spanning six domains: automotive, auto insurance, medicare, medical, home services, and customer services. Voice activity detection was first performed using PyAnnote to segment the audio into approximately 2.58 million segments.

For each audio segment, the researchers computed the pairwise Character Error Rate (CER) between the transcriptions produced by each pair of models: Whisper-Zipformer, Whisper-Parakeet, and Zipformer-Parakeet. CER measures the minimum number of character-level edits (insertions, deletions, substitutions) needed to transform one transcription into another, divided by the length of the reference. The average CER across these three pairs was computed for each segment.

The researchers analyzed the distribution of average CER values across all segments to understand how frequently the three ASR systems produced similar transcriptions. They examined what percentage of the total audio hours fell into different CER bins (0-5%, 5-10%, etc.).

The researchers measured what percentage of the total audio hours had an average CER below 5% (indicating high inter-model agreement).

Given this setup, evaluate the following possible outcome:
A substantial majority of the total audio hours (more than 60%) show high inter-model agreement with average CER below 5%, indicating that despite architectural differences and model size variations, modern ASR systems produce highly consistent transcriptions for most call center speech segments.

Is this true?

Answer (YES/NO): NO